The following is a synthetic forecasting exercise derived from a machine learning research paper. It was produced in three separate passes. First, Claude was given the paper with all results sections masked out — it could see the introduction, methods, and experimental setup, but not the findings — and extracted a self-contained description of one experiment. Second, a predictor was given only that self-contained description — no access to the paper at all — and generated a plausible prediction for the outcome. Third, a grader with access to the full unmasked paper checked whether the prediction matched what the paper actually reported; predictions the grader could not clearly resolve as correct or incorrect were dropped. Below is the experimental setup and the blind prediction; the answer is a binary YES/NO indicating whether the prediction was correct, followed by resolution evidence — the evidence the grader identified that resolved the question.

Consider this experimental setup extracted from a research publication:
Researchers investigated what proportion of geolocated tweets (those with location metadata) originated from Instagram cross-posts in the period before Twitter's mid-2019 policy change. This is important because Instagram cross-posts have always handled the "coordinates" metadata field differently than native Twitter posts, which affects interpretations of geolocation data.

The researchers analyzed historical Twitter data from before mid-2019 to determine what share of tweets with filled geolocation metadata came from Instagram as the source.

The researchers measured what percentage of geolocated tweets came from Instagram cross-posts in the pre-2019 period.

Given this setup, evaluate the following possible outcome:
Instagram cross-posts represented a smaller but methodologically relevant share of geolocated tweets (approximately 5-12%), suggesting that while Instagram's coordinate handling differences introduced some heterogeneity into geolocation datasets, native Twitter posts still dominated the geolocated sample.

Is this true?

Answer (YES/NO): NO